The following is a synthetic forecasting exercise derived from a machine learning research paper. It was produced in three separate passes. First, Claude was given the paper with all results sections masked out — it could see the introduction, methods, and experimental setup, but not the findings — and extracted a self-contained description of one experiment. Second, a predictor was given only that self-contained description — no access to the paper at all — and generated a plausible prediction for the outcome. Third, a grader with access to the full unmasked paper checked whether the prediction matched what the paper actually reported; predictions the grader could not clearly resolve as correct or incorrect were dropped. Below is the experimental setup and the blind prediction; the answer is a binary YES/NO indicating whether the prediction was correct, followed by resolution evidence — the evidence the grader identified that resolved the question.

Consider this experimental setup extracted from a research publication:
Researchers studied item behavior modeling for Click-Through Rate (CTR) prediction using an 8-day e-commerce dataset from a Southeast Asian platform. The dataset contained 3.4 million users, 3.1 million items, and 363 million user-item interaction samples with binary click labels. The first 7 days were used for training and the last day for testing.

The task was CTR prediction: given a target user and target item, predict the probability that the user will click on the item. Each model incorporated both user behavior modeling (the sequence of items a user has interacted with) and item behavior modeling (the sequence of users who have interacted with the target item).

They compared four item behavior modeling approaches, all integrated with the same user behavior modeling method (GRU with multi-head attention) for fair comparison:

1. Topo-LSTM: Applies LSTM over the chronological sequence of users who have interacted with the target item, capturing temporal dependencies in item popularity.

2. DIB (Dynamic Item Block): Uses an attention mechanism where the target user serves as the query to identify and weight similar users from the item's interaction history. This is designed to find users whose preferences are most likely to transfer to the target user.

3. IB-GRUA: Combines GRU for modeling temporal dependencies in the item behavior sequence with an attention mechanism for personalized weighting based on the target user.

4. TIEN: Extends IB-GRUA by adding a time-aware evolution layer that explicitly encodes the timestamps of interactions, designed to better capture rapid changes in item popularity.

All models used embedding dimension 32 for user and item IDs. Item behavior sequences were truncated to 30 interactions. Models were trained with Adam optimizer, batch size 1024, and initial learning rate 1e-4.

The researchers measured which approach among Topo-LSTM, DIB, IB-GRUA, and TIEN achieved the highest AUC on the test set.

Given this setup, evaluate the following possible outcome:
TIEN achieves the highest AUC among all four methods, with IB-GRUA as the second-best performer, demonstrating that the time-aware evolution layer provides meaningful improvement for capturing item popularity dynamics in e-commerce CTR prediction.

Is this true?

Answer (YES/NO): NO